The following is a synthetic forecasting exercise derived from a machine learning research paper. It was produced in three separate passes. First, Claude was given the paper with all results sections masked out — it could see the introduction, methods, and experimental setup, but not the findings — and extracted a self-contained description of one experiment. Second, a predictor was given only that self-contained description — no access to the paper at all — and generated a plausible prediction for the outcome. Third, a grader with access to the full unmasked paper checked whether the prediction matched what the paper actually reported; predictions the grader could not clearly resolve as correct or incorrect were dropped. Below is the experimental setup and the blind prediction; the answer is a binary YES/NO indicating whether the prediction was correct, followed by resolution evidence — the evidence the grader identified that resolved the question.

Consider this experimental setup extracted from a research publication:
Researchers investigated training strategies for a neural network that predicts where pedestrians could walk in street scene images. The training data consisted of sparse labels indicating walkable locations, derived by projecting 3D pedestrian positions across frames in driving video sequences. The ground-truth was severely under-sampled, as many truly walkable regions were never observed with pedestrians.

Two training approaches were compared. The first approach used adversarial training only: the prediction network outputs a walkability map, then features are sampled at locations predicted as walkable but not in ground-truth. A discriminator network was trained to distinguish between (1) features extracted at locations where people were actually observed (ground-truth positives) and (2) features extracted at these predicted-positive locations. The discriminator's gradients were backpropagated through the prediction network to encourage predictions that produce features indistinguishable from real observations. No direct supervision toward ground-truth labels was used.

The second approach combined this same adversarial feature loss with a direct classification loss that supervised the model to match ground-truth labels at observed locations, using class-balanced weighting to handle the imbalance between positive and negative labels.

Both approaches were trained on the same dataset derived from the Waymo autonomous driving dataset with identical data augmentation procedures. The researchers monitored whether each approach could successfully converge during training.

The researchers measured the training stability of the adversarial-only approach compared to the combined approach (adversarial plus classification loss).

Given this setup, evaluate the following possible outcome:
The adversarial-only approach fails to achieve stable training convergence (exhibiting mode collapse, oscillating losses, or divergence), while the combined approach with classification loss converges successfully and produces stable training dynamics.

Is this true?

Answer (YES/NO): YES